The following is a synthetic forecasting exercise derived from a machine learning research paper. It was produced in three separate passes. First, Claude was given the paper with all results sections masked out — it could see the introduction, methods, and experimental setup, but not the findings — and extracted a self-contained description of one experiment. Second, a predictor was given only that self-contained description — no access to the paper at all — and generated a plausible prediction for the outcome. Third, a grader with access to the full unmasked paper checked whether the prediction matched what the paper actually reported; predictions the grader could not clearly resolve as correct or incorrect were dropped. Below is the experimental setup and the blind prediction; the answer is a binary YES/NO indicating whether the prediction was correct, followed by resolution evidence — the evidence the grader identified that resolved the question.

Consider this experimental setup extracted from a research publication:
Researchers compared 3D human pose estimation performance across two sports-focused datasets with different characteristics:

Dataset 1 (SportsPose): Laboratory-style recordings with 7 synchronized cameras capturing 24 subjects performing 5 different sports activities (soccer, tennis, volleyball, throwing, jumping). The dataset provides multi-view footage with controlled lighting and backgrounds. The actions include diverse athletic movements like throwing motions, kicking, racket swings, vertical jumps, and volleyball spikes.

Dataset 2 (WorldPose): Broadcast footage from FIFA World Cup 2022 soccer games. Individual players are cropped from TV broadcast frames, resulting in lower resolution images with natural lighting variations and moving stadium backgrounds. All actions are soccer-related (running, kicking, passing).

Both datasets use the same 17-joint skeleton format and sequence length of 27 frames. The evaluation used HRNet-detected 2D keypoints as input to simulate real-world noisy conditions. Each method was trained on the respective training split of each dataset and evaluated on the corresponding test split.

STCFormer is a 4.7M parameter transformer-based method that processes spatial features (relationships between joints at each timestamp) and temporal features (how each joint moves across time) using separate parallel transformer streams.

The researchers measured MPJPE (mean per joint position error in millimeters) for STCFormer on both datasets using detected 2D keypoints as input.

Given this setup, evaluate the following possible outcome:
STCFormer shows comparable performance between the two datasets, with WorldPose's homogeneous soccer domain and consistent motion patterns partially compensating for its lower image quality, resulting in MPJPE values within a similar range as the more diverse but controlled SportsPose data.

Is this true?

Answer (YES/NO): NO